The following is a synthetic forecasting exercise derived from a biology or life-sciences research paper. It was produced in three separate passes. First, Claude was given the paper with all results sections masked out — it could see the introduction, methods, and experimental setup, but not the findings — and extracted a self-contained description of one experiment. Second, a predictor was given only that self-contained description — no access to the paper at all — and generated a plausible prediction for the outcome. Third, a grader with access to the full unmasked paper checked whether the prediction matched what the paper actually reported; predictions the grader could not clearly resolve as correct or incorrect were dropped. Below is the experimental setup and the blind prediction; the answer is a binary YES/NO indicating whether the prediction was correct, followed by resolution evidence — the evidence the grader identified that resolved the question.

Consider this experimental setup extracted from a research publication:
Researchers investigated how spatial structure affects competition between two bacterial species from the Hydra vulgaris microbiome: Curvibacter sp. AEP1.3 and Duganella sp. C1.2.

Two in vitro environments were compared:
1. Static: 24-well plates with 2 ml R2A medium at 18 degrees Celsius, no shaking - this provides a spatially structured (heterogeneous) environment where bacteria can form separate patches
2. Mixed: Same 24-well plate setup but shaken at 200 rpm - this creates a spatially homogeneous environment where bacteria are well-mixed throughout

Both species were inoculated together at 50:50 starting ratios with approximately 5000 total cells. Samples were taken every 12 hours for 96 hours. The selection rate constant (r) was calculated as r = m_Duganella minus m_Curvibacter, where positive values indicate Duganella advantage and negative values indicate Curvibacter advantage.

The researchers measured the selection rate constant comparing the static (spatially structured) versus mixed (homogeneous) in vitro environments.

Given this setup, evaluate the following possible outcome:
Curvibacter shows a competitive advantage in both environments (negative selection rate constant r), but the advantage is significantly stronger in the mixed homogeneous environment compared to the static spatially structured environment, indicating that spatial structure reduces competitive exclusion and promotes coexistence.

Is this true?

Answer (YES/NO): NO